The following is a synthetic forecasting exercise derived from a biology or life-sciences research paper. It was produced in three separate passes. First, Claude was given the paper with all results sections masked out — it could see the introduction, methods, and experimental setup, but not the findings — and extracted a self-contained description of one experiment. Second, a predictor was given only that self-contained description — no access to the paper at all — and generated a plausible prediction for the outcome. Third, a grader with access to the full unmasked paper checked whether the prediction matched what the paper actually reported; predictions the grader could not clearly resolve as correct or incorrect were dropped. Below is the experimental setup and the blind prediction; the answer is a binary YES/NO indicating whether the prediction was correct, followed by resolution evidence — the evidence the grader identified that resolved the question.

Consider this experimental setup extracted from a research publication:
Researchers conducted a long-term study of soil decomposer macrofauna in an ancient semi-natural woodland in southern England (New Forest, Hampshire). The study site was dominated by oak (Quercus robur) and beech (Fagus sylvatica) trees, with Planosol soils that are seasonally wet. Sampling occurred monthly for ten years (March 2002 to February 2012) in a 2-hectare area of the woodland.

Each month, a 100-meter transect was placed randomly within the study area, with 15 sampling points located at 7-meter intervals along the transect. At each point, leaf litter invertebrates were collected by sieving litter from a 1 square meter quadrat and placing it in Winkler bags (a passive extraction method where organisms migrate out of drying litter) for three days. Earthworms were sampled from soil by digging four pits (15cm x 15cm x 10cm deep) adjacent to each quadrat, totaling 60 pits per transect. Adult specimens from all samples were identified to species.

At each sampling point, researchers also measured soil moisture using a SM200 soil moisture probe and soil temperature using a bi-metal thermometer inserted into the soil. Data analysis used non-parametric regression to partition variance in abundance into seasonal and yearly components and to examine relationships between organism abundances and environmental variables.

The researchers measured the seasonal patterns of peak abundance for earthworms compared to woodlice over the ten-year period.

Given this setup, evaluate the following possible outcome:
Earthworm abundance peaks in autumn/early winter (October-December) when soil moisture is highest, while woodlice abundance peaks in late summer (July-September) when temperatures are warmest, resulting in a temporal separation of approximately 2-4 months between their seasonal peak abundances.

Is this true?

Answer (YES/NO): NO